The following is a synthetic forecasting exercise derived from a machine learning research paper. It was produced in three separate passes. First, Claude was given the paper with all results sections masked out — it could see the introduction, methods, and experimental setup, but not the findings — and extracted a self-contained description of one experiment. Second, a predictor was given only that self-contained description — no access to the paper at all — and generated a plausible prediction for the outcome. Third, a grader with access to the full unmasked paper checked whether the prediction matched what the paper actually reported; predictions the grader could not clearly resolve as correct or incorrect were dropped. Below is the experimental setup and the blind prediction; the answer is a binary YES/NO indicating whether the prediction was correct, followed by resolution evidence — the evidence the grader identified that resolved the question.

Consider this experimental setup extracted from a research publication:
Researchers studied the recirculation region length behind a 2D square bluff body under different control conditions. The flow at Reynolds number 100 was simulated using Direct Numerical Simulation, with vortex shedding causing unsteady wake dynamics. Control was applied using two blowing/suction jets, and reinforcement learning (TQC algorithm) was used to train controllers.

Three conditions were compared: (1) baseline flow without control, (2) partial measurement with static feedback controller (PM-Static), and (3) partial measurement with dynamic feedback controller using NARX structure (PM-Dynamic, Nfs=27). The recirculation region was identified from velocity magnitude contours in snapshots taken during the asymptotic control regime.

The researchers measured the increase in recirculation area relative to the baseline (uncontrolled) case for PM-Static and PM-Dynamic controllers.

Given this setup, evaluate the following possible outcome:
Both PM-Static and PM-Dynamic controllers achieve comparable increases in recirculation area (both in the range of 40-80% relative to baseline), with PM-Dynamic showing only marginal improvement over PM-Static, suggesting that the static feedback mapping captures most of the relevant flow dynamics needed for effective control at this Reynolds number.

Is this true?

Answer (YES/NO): NO